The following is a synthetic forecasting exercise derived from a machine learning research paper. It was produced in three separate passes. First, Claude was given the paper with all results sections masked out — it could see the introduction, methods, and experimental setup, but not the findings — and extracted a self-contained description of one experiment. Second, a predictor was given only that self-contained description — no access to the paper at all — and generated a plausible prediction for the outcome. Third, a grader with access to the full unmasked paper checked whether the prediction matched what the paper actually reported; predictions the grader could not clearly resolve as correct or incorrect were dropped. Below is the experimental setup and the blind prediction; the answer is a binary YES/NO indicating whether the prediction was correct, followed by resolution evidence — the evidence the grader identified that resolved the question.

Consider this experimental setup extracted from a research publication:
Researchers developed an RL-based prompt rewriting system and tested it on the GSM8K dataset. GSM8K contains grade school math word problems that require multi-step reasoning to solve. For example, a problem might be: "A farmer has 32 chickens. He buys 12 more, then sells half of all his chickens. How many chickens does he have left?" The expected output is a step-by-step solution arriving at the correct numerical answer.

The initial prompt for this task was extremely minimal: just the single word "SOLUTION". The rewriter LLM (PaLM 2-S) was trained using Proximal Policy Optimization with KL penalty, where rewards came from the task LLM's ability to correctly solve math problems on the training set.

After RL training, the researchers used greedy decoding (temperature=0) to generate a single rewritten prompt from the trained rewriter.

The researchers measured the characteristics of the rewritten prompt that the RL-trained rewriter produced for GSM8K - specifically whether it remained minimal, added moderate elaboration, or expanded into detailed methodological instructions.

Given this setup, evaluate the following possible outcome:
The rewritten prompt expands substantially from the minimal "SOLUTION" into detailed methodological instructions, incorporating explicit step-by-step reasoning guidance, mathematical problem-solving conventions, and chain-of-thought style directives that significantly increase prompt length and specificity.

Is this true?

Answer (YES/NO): NO